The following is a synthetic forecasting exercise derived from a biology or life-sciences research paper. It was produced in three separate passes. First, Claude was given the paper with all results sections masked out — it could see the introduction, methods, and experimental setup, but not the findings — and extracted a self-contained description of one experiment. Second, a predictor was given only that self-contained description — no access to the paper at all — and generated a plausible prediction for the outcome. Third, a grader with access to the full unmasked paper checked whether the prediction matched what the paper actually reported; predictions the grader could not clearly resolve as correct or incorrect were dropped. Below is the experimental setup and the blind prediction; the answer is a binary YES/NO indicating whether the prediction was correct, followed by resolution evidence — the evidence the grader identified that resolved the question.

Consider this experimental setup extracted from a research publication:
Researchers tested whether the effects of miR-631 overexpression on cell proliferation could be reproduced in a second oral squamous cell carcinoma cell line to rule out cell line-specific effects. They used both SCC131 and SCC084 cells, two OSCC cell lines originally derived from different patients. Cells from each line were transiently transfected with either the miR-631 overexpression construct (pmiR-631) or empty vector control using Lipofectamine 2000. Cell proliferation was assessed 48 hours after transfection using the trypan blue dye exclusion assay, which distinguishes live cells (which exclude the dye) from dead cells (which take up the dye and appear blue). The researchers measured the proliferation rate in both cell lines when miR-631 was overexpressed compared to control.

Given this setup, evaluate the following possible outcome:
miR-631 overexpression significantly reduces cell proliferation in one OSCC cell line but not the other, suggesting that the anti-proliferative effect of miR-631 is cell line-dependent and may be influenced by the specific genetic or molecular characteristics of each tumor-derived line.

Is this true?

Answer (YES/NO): NO